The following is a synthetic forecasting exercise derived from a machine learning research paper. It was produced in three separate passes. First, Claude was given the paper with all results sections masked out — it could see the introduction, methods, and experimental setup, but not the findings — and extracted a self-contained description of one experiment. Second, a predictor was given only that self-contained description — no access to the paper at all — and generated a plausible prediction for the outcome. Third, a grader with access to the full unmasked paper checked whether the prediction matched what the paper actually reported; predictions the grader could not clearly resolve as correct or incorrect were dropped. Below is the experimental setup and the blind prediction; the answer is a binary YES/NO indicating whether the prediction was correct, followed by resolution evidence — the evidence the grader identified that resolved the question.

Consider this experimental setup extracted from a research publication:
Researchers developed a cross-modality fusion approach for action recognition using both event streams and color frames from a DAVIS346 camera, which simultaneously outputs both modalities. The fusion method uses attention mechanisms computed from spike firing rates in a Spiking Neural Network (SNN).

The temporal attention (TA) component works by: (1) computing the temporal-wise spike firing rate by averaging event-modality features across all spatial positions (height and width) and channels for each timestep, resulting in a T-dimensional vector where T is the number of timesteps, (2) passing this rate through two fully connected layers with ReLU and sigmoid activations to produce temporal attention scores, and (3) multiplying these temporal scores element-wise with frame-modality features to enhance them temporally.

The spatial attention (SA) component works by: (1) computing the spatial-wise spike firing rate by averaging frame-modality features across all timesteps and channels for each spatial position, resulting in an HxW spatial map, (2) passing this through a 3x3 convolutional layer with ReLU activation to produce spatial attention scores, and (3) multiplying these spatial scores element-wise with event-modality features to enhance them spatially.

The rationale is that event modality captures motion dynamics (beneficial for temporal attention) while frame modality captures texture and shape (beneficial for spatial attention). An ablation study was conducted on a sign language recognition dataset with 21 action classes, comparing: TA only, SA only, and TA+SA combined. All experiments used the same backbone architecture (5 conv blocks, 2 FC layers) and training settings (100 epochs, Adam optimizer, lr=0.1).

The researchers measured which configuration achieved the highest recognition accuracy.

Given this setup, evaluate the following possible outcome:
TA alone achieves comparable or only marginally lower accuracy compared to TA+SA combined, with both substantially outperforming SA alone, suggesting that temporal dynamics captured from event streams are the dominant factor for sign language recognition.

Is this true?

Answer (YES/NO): NO